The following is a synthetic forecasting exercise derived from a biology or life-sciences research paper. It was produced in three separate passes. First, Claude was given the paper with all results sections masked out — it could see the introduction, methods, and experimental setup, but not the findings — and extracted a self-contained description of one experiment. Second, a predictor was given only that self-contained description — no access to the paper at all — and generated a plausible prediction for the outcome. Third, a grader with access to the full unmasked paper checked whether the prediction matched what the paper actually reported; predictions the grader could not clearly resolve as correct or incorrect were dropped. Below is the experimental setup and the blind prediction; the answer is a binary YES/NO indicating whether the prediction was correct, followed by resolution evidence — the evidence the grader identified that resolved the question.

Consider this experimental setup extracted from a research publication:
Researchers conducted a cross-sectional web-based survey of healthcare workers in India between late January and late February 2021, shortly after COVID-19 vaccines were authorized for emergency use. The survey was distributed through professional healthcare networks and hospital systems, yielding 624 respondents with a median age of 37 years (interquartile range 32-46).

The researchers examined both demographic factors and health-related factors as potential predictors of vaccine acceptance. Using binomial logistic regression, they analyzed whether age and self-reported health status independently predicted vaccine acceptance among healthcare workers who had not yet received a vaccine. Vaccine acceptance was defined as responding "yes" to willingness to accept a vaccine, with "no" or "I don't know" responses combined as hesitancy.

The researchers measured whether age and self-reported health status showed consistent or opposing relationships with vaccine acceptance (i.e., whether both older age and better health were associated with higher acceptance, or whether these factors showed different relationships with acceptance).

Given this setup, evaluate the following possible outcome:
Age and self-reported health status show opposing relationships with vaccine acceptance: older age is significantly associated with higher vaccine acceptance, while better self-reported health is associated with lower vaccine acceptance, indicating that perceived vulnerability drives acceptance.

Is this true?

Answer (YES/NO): NO